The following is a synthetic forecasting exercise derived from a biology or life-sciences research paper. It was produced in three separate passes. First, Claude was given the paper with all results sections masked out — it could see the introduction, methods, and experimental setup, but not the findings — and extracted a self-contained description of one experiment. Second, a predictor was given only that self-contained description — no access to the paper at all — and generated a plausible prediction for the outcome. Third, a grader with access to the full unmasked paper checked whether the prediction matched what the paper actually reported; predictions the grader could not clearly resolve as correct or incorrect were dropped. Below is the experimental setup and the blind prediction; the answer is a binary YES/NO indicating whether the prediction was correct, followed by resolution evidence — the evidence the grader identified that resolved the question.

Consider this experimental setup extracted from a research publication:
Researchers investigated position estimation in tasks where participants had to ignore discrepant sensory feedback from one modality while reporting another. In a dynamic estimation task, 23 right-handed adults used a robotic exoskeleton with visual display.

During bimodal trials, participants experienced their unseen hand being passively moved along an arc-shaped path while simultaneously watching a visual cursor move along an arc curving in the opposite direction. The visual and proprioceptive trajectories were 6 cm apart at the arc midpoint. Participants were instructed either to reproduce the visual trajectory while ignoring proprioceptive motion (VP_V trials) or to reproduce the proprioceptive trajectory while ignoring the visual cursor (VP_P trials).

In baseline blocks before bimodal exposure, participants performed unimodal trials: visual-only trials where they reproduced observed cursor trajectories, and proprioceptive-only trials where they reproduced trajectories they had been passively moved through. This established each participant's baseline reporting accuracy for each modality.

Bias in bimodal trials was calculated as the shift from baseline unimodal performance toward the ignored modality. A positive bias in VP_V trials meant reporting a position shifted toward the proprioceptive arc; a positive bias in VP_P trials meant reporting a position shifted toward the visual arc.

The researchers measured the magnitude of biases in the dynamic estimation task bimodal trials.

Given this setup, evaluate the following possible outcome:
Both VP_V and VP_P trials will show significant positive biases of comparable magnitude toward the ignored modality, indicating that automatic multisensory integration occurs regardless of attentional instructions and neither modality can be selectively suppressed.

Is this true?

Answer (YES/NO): NO